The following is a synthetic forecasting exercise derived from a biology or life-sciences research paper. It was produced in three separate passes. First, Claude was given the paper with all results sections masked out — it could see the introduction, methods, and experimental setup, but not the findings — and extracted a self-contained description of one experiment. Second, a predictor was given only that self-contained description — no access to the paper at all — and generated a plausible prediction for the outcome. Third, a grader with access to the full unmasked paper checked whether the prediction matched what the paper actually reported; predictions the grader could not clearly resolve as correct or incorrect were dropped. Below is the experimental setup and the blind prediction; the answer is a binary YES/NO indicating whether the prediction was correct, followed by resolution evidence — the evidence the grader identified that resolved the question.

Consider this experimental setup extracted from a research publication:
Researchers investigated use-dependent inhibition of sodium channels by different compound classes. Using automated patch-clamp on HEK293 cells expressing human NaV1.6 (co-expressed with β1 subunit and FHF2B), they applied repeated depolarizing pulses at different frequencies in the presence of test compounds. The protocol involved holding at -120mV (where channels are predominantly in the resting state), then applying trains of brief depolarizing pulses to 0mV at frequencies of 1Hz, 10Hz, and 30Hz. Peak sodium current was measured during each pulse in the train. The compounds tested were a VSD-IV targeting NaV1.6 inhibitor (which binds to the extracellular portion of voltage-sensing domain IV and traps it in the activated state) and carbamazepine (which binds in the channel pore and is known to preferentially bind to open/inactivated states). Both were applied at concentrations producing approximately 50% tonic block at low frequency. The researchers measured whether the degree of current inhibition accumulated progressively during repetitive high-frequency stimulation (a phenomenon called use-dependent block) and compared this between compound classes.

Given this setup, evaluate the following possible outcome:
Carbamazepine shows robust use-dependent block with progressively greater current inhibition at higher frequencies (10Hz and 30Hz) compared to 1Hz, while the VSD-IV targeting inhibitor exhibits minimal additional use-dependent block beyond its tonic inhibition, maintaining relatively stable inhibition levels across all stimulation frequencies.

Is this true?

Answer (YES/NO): NO